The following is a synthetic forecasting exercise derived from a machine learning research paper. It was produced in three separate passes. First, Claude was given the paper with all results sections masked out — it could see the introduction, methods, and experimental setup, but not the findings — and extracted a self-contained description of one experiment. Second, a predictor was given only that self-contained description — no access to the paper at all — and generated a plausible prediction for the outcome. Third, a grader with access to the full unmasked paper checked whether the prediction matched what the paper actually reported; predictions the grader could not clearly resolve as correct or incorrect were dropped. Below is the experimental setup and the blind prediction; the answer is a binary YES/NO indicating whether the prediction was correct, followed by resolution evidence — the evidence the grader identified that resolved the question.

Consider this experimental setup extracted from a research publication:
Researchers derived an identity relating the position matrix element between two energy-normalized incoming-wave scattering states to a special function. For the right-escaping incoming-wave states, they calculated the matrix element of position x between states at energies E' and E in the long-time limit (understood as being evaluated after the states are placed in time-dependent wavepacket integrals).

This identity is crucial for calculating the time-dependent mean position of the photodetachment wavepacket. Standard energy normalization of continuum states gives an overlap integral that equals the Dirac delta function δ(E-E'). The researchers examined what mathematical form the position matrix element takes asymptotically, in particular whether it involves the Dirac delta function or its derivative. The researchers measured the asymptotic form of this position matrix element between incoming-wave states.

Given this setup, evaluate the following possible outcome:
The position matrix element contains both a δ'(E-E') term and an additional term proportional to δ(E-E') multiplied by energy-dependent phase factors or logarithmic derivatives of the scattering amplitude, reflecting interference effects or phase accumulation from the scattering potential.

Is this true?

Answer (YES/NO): NO